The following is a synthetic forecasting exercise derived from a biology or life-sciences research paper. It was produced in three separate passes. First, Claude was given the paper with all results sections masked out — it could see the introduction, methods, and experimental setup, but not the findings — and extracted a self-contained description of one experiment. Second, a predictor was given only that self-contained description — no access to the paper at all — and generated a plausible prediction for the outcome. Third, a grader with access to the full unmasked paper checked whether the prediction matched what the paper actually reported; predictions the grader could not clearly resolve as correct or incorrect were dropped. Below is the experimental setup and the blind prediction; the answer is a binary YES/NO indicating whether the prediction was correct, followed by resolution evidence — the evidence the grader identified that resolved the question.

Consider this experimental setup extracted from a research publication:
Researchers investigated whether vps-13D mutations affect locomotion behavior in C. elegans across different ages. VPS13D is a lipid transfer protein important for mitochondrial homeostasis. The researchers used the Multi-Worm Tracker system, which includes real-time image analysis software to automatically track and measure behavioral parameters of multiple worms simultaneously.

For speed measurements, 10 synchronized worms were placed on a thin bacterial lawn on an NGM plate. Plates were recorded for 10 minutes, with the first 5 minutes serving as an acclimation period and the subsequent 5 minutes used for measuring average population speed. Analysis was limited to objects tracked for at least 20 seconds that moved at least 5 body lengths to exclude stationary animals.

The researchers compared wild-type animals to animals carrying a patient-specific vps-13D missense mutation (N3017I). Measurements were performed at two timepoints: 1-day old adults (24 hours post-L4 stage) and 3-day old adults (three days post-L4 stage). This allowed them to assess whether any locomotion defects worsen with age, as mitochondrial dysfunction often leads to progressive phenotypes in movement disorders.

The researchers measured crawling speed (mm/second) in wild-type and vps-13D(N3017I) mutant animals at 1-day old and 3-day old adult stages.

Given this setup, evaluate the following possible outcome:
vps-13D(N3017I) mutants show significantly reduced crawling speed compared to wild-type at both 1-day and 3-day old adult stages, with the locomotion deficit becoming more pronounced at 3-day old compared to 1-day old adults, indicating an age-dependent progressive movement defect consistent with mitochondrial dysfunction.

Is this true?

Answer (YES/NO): NO